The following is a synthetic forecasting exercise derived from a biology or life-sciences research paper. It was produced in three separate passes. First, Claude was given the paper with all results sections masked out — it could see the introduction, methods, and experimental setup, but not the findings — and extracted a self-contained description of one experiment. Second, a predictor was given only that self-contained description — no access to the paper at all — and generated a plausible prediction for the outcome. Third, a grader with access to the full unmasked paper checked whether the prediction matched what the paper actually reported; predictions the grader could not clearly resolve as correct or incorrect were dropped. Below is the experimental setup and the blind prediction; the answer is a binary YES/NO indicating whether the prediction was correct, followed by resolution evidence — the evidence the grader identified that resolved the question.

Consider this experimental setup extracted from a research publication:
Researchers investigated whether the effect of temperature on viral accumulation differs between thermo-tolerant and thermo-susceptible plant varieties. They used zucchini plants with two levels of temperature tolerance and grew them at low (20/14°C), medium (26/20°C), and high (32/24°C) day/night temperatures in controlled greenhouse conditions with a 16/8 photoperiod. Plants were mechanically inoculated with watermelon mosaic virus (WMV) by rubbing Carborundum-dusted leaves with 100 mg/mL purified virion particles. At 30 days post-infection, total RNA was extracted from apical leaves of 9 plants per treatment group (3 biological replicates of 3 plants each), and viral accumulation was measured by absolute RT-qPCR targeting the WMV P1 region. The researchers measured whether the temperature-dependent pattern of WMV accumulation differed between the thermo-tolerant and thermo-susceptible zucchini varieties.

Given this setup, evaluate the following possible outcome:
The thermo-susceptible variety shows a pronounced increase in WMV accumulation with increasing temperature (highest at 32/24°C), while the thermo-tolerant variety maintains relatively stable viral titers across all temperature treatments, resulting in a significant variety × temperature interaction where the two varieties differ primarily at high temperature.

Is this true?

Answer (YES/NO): NO